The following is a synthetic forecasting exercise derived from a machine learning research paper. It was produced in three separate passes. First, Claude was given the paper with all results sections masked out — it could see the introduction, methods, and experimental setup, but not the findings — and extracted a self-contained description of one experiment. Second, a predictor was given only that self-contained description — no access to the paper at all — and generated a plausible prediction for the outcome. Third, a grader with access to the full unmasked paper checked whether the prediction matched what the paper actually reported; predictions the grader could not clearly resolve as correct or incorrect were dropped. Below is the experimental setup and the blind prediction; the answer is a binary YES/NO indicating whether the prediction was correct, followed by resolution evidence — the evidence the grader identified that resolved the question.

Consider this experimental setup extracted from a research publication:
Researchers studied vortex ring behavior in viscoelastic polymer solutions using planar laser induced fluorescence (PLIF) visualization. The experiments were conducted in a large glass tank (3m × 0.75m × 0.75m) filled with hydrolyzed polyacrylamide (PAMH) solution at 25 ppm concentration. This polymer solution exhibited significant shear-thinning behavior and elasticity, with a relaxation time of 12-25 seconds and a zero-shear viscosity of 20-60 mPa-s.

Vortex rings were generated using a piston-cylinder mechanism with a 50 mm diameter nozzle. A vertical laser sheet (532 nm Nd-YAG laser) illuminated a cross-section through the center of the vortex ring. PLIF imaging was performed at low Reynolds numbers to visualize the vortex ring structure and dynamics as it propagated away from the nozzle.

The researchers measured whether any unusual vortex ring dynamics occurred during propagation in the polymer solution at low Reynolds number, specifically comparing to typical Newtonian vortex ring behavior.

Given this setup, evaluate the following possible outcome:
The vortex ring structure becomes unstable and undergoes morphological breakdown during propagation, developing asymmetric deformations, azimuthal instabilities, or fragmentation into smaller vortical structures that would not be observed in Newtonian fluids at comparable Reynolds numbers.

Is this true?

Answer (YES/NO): NO